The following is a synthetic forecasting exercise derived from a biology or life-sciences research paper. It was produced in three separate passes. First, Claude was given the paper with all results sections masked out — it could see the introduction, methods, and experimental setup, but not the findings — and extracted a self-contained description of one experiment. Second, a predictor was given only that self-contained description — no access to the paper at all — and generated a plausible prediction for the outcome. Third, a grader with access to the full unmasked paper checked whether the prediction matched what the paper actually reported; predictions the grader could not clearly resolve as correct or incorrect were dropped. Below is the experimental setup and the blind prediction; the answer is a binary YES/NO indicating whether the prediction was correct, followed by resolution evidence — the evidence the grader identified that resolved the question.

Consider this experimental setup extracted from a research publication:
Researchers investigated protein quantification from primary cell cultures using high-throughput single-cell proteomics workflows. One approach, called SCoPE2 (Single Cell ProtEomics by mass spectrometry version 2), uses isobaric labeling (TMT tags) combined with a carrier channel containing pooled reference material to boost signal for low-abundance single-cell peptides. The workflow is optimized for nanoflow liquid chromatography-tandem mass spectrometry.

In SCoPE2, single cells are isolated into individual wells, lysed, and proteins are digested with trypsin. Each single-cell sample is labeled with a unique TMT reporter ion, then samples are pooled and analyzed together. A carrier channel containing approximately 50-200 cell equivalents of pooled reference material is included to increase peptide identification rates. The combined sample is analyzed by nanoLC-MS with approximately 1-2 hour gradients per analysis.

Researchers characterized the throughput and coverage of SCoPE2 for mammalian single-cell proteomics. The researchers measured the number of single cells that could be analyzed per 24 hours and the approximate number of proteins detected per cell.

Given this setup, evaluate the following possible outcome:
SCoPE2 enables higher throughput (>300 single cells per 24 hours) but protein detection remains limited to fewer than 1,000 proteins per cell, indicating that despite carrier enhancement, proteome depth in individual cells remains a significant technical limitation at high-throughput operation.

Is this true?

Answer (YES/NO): NO